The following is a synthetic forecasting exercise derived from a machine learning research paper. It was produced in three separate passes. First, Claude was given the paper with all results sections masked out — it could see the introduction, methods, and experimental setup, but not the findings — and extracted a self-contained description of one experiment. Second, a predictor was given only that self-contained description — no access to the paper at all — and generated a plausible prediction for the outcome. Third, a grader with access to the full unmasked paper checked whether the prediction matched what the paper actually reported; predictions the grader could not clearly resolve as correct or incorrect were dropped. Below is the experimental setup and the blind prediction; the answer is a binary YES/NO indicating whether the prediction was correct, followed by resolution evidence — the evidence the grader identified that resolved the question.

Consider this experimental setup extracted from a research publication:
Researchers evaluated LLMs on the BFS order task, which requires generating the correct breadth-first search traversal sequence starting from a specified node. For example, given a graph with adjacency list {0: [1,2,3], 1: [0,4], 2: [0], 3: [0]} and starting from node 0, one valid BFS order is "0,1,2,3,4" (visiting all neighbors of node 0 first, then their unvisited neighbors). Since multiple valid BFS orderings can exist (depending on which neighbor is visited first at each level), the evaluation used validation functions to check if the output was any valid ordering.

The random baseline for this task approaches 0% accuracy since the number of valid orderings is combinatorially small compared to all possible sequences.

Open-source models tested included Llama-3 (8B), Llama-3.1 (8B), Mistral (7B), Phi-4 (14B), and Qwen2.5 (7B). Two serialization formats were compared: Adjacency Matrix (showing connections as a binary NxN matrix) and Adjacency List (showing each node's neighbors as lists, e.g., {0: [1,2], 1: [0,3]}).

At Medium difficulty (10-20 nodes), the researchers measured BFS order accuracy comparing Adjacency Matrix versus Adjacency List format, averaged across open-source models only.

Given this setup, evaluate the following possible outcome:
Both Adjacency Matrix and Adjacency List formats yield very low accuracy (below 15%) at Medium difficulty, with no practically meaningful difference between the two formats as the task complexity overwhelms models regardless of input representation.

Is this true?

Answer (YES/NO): NO